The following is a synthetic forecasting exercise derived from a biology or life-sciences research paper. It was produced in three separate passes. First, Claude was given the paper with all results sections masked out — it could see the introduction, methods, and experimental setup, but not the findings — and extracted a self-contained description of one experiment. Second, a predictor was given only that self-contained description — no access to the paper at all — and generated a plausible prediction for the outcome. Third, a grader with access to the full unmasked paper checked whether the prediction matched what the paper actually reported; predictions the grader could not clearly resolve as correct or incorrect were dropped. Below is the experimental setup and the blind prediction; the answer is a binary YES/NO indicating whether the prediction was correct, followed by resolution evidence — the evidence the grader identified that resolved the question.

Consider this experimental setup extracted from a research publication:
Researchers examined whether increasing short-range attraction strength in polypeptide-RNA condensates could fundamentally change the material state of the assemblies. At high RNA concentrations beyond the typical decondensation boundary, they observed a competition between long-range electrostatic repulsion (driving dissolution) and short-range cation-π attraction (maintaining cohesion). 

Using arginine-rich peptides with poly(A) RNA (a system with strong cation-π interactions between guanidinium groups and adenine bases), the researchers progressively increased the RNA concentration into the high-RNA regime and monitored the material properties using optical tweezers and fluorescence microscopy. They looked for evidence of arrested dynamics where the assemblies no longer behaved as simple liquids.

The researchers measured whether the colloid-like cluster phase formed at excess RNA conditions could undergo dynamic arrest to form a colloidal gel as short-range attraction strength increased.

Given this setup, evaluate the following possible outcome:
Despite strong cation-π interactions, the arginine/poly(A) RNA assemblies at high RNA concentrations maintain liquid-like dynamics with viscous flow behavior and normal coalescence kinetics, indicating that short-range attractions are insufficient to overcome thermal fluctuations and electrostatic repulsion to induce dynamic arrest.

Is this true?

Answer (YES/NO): NO